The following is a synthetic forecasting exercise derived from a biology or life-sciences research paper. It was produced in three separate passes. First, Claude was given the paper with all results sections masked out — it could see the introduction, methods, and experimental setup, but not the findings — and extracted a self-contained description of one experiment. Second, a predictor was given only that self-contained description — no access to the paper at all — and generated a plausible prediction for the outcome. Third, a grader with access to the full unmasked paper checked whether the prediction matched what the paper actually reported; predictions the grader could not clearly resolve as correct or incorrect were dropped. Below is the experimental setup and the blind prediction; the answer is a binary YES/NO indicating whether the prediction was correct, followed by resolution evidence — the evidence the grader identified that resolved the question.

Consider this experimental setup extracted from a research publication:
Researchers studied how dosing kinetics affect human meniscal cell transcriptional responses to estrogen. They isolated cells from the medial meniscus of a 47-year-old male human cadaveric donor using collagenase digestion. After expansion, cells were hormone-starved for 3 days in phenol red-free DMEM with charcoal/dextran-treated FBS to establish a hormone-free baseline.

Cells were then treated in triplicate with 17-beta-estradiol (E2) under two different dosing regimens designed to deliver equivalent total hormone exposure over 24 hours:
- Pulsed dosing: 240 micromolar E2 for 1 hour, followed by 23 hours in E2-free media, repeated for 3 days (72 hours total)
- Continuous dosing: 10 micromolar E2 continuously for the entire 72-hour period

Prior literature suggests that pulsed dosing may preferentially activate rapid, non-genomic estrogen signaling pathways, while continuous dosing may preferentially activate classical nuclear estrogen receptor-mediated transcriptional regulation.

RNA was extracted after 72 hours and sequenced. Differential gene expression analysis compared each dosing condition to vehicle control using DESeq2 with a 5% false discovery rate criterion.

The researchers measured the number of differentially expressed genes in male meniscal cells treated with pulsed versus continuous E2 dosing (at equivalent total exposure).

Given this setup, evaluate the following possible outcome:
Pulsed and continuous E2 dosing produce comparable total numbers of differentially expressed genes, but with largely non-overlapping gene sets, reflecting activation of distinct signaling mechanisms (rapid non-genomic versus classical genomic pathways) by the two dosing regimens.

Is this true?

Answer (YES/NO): NO